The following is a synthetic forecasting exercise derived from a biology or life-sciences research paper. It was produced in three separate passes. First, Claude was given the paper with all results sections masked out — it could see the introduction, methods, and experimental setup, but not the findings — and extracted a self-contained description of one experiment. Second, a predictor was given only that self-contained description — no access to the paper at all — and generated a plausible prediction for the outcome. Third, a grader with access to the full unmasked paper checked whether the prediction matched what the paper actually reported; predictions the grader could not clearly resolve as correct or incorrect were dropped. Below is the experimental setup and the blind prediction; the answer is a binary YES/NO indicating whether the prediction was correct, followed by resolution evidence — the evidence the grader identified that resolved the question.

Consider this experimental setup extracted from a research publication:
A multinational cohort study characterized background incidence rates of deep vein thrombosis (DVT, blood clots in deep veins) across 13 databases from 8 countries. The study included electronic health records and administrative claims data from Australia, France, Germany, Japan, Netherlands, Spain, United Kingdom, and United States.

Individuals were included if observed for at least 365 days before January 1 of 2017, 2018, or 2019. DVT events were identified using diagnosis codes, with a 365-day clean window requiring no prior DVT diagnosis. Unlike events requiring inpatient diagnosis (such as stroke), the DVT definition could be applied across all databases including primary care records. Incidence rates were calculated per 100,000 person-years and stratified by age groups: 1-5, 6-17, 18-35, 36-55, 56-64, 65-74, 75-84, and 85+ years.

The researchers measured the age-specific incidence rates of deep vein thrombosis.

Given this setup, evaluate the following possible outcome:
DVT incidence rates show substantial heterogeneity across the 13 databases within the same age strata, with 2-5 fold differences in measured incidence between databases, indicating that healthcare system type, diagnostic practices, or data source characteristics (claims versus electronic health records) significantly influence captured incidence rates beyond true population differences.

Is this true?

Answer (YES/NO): NO